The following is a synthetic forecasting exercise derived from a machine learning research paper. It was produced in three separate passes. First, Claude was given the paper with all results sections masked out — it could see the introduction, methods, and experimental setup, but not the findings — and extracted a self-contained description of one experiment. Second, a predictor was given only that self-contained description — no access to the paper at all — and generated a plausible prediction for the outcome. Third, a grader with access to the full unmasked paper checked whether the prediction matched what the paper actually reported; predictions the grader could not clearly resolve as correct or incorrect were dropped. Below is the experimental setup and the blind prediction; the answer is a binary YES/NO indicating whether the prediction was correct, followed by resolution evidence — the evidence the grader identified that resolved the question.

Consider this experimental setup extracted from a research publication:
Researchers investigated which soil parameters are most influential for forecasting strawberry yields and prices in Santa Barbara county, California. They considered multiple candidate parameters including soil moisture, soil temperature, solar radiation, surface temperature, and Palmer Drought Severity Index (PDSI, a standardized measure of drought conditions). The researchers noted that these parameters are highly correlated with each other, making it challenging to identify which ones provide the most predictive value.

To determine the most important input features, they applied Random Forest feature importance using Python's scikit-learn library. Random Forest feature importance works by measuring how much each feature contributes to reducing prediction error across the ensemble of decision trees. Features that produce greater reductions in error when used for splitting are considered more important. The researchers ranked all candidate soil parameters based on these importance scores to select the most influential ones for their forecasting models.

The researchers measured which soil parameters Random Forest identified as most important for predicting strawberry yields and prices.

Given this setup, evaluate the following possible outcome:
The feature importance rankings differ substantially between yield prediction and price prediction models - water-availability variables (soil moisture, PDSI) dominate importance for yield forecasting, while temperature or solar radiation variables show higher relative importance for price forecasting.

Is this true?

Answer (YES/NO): NO